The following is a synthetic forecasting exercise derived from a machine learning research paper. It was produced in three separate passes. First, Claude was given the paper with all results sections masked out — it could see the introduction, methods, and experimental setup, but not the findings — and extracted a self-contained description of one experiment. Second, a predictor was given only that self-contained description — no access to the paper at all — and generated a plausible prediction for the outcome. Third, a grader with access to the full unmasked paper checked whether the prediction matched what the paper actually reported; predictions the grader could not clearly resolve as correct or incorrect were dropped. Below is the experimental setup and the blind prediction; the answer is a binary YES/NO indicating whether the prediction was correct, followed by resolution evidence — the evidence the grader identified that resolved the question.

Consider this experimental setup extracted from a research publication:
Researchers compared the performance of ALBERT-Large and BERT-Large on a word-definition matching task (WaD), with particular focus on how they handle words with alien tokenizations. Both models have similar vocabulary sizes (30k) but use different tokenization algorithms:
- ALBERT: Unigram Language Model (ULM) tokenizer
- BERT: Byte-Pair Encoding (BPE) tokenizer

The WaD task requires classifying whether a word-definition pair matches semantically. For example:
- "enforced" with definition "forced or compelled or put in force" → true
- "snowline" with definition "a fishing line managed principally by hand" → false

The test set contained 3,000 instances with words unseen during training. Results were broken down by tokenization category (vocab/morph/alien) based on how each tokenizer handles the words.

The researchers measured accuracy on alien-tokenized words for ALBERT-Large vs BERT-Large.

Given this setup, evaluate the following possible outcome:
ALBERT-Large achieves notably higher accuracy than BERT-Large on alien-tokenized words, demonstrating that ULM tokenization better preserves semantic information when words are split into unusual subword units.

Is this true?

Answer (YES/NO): NO